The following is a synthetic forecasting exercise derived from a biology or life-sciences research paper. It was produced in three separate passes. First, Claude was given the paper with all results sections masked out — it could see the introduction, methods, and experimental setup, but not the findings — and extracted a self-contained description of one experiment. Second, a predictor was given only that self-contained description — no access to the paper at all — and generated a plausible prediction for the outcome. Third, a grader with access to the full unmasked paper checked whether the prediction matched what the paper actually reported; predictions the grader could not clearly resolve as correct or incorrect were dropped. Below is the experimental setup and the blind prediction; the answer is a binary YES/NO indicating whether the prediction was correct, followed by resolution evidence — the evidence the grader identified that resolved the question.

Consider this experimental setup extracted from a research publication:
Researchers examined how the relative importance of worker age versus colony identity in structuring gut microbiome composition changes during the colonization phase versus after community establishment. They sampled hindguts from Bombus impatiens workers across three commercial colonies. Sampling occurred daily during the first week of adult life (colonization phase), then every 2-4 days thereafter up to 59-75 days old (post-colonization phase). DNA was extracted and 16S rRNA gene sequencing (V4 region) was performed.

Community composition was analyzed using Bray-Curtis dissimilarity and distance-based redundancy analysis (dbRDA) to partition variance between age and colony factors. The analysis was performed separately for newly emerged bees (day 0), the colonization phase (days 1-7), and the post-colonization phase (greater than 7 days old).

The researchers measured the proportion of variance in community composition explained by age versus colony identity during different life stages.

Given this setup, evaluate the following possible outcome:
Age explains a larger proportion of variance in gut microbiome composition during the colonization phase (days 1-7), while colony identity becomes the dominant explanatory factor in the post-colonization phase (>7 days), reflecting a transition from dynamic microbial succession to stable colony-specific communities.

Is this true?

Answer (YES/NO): NO